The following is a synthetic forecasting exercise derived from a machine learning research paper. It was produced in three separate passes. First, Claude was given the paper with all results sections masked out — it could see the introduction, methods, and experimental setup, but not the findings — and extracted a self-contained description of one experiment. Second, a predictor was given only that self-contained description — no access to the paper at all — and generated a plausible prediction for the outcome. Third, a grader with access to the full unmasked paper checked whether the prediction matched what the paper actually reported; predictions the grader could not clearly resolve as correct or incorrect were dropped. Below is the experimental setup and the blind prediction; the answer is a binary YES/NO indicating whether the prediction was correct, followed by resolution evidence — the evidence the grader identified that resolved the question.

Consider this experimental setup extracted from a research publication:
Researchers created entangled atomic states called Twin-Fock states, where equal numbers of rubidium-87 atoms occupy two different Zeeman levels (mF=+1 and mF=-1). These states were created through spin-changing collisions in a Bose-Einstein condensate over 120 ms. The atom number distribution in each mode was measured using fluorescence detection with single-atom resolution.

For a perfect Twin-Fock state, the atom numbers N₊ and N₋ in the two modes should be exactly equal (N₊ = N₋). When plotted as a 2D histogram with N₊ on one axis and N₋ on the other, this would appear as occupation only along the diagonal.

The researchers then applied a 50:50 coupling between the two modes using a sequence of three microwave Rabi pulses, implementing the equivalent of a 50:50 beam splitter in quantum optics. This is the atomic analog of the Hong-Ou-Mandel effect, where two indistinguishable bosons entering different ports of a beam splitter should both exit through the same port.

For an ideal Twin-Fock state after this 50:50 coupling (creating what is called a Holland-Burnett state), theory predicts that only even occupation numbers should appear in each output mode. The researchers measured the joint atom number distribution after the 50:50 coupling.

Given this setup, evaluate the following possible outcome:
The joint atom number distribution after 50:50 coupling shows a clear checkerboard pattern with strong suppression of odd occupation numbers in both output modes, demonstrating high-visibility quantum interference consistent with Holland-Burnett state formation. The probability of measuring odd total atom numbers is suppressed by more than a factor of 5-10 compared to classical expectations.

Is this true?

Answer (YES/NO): YES